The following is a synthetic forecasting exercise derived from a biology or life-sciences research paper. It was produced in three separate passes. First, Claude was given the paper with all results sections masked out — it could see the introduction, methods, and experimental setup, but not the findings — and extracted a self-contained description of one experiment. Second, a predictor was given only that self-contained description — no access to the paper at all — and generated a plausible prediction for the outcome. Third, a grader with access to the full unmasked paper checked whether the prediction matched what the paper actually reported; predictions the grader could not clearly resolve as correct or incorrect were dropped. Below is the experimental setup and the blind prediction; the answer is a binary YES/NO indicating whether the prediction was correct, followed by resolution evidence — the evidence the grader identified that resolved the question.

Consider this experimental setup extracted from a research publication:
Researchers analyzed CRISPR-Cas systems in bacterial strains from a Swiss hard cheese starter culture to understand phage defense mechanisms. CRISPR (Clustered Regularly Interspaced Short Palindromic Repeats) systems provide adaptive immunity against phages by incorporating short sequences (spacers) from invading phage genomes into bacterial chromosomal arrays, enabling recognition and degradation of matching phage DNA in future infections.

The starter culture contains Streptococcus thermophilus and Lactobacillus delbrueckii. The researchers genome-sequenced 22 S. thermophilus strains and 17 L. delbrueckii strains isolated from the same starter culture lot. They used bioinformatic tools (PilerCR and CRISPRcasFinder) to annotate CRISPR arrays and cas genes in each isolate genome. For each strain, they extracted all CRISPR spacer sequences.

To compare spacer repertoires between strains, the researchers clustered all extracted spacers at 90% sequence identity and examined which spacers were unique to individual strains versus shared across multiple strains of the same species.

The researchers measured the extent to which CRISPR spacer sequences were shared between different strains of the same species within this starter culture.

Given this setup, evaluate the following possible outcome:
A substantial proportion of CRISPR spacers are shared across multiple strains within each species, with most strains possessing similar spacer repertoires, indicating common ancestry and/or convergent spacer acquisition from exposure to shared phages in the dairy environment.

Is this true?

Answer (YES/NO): NO